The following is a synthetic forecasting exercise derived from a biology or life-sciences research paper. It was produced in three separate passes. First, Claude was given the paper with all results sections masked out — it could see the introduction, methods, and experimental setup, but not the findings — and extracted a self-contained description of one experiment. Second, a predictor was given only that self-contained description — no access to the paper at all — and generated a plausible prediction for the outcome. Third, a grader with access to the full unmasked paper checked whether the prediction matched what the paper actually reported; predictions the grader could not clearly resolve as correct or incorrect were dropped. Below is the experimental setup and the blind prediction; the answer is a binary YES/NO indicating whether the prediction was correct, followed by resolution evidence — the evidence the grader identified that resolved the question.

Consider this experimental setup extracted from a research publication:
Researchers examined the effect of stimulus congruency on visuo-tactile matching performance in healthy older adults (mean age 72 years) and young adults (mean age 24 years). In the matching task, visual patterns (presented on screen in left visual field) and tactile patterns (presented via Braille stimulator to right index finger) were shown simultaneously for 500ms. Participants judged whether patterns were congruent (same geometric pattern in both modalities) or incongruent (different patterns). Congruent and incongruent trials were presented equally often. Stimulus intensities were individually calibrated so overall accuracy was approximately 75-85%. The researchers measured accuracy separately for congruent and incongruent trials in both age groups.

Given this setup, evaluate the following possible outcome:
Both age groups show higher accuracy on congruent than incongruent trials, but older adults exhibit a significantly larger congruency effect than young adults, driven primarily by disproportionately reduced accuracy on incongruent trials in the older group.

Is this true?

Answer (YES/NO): NO